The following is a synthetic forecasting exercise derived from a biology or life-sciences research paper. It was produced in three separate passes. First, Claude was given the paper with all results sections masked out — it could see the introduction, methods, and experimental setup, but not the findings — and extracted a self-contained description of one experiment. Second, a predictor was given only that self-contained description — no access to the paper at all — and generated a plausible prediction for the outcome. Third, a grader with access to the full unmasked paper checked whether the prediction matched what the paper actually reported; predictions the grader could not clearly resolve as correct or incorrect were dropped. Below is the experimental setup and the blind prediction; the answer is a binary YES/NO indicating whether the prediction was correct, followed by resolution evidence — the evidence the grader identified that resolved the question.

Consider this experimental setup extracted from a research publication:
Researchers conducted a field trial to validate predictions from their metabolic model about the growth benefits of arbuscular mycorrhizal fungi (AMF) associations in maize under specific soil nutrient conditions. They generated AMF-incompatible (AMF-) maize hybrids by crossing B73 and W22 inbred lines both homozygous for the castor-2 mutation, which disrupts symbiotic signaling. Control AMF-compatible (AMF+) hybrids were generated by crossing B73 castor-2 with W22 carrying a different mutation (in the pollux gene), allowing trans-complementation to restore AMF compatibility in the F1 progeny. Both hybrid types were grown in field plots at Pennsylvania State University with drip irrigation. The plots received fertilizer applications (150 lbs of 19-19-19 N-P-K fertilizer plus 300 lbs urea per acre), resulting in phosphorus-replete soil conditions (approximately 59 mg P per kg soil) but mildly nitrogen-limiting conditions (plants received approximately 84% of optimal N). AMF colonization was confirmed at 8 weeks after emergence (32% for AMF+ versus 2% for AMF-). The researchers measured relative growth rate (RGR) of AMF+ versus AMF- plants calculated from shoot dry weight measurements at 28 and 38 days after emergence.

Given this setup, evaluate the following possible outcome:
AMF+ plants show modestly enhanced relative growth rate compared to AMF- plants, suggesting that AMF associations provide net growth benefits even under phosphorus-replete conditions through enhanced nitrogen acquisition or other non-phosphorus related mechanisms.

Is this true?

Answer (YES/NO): YES